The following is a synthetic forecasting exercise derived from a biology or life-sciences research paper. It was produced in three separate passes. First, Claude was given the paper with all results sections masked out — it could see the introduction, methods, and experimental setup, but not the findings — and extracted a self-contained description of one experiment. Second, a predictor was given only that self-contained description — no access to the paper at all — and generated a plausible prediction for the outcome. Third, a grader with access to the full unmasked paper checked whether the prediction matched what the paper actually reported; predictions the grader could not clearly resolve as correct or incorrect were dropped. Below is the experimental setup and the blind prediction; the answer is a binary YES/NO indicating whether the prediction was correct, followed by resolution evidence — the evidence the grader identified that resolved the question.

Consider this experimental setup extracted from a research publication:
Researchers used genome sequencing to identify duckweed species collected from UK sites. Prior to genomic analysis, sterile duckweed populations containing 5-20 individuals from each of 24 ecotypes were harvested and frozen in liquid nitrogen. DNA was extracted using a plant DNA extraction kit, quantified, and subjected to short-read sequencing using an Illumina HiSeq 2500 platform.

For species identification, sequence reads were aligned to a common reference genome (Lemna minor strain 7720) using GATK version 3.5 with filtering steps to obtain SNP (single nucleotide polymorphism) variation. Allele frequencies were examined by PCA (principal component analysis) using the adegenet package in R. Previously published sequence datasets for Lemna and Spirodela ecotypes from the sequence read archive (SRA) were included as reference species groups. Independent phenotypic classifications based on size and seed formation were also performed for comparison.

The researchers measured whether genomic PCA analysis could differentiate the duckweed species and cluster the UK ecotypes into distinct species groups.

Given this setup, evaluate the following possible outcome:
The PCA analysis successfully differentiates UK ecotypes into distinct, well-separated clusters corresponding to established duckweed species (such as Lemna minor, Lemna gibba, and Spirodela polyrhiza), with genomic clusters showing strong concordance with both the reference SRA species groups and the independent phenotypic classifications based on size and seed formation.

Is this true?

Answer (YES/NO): NO